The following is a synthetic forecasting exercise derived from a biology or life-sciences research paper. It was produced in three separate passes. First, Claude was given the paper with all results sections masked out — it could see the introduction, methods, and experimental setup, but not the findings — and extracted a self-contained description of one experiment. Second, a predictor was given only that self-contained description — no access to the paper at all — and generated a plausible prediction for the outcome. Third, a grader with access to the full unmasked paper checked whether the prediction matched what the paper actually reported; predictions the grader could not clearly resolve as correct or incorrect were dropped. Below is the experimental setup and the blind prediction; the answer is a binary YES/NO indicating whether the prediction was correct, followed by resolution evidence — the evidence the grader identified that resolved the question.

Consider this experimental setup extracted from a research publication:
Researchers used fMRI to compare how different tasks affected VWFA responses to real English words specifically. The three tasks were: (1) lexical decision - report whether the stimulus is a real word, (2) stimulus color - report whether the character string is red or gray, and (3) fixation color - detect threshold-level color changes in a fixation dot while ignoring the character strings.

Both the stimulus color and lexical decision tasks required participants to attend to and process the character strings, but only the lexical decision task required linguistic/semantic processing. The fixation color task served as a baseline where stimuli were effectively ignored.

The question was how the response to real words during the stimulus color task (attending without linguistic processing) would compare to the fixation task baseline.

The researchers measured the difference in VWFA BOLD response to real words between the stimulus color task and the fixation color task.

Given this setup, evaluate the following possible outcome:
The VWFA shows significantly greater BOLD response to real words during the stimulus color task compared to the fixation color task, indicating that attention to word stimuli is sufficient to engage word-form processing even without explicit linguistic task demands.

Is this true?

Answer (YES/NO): NO